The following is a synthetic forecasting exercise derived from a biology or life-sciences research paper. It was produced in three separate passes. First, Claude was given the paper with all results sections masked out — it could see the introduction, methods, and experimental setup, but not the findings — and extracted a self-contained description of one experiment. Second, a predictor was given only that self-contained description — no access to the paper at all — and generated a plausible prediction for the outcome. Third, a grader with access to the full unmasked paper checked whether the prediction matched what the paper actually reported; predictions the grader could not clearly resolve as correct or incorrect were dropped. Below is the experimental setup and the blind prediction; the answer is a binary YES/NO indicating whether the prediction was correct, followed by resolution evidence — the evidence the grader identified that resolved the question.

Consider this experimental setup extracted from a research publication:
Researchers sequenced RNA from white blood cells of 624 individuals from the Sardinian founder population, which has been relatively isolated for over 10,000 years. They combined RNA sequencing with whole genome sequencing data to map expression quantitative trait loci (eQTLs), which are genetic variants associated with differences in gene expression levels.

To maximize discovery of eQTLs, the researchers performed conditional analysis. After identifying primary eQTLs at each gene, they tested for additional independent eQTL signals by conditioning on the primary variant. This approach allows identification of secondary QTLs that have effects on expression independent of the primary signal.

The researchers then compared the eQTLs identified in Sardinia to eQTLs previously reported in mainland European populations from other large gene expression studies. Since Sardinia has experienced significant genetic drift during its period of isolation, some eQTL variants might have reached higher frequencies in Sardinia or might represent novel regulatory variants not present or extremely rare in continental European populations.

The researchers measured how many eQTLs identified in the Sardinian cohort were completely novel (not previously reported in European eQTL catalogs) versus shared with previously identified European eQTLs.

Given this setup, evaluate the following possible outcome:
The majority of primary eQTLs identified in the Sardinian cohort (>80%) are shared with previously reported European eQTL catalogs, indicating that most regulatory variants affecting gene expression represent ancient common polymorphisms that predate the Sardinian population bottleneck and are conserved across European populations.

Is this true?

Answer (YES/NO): NO